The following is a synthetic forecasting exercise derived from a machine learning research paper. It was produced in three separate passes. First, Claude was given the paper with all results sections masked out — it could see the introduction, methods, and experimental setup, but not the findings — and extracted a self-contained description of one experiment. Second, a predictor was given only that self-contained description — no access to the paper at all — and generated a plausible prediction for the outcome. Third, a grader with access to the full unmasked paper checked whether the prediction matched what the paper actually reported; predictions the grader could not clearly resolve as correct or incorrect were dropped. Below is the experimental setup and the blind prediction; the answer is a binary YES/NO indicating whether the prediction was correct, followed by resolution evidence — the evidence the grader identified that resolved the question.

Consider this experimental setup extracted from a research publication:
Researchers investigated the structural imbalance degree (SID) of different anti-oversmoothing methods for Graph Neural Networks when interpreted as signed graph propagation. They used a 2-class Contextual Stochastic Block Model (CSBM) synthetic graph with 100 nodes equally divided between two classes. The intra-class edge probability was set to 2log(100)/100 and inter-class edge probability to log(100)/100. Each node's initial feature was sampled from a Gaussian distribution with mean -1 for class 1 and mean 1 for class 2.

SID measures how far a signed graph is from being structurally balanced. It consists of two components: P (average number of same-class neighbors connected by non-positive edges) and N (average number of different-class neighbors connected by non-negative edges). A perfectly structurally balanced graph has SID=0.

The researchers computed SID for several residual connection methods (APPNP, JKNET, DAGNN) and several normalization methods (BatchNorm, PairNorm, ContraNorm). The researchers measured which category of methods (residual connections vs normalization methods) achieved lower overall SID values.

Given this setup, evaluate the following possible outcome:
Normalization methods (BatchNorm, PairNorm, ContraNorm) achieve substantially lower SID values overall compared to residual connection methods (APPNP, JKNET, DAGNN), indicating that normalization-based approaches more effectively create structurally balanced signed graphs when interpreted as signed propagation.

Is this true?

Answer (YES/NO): NO